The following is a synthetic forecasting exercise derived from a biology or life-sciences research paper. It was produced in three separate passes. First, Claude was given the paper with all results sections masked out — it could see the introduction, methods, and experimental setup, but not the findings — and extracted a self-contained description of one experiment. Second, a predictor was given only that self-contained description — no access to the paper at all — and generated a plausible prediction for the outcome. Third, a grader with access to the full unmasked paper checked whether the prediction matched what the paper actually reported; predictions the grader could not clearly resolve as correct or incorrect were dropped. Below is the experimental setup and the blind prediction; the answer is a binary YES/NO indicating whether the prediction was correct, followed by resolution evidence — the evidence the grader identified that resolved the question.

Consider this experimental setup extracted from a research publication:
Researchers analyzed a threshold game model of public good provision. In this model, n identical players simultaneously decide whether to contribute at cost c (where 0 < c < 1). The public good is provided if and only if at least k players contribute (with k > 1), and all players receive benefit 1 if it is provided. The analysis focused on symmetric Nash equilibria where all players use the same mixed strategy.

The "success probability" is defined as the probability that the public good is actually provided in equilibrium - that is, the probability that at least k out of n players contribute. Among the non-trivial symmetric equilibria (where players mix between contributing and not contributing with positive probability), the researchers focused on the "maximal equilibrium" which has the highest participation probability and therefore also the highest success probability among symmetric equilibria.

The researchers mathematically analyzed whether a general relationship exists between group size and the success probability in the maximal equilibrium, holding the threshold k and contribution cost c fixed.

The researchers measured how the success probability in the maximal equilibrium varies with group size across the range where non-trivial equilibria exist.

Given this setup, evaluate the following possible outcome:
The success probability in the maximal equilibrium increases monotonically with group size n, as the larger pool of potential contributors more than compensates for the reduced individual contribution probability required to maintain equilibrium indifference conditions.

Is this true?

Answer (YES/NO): NO